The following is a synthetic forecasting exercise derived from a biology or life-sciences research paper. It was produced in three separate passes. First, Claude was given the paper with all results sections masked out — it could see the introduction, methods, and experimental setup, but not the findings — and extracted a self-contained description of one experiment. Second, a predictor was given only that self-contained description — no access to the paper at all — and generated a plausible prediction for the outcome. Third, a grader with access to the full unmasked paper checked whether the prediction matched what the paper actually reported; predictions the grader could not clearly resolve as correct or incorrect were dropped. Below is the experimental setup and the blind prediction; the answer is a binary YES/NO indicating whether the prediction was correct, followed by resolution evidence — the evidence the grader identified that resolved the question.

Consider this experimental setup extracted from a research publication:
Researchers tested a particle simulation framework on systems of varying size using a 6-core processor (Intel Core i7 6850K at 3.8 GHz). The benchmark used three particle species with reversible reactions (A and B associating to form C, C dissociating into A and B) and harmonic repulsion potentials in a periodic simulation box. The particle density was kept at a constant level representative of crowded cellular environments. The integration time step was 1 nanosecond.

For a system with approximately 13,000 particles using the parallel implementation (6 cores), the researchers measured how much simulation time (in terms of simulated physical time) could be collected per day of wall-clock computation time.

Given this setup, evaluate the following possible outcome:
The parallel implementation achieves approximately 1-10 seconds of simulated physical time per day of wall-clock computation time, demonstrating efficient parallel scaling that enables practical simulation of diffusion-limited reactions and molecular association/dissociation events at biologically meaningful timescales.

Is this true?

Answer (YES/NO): NO